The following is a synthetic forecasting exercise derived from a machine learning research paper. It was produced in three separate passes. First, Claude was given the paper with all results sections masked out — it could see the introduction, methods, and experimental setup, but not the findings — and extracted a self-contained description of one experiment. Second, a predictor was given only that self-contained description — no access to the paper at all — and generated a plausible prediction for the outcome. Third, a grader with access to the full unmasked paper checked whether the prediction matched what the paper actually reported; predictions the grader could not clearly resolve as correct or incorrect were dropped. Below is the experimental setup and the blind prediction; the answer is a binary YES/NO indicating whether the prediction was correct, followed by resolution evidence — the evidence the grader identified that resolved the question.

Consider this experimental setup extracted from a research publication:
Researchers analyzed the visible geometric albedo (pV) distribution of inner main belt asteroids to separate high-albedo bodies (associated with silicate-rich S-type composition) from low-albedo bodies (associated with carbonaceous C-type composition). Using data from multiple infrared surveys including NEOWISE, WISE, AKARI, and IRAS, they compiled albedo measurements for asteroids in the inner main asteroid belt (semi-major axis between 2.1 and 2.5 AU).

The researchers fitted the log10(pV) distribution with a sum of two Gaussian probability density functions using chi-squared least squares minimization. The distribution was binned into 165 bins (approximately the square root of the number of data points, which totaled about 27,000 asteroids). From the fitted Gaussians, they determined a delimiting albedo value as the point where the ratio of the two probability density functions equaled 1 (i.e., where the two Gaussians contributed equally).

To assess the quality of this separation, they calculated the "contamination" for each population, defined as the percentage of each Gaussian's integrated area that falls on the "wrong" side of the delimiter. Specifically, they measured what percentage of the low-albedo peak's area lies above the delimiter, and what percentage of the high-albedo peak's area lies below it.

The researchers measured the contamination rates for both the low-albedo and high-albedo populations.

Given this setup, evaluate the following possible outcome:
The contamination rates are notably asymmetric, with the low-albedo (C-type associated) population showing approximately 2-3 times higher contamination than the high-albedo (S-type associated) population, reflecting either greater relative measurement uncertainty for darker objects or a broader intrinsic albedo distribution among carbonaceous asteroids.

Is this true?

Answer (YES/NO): NO